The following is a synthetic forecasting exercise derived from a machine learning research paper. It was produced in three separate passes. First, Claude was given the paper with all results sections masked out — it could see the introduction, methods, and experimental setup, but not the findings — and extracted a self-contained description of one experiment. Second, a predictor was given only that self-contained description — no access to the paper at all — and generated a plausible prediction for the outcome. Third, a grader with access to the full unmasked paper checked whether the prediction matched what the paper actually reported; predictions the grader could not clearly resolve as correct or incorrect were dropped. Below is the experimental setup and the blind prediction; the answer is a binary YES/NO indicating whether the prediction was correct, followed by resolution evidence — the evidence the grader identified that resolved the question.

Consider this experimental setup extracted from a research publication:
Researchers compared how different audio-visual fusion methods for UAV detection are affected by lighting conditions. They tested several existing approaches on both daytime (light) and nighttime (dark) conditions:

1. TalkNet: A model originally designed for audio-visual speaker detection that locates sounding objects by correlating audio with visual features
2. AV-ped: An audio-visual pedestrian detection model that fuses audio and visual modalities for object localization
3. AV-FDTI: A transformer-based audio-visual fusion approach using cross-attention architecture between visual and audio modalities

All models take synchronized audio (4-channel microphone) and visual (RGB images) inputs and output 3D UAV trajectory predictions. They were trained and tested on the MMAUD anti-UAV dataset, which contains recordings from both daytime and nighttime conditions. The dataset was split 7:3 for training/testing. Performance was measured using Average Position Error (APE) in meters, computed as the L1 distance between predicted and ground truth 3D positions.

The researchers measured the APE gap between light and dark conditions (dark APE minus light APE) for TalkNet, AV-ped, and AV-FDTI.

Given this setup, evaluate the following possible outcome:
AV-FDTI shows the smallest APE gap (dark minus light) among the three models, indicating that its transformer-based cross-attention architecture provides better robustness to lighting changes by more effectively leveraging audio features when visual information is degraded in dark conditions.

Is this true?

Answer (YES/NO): YES